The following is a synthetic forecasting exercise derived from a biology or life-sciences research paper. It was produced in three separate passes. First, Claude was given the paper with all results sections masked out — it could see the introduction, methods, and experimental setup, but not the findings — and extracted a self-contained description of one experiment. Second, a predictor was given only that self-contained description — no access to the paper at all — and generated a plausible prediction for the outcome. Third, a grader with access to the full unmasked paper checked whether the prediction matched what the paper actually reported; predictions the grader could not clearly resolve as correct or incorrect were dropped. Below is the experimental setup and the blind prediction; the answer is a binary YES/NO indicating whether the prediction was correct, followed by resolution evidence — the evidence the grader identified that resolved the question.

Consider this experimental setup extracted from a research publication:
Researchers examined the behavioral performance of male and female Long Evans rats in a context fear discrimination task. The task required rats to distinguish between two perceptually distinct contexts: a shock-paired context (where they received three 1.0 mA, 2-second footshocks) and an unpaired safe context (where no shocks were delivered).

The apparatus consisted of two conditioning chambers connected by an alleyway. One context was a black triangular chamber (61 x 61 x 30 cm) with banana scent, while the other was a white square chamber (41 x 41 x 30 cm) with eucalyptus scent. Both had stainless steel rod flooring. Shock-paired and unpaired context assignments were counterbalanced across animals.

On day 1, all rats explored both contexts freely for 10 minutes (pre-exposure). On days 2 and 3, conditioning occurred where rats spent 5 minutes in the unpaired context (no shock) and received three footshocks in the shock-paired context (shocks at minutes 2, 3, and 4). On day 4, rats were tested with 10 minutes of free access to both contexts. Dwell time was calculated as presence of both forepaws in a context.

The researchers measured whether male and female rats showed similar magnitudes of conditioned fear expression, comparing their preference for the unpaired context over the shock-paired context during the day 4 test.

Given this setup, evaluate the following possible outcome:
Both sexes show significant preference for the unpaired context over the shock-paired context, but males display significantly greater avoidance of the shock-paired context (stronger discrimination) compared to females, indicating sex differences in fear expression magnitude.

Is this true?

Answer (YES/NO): NO